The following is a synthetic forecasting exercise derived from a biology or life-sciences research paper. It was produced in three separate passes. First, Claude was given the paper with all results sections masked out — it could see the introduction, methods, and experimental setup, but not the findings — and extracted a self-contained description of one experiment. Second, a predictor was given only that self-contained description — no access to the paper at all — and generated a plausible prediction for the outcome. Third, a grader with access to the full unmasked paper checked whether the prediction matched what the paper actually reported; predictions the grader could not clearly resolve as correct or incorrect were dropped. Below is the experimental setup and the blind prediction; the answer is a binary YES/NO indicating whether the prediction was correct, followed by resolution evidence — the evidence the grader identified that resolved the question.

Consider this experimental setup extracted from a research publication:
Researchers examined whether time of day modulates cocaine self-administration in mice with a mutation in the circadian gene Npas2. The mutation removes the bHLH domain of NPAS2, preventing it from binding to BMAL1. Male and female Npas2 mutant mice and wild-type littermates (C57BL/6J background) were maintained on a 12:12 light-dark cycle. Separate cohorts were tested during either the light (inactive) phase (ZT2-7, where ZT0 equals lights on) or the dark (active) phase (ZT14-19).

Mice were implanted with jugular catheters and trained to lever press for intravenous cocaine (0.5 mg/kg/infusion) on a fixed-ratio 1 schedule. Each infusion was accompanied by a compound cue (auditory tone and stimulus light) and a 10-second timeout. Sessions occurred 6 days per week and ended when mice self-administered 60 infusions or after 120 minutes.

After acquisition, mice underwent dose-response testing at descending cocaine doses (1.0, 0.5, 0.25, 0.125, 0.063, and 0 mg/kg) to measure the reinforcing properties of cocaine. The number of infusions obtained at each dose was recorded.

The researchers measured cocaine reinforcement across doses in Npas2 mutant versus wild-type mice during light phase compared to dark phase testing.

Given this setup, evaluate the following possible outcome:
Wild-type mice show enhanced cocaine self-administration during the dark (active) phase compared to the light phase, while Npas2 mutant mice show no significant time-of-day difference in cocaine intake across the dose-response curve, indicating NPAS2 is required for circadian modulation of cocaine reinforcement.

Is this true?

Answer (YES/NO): NO